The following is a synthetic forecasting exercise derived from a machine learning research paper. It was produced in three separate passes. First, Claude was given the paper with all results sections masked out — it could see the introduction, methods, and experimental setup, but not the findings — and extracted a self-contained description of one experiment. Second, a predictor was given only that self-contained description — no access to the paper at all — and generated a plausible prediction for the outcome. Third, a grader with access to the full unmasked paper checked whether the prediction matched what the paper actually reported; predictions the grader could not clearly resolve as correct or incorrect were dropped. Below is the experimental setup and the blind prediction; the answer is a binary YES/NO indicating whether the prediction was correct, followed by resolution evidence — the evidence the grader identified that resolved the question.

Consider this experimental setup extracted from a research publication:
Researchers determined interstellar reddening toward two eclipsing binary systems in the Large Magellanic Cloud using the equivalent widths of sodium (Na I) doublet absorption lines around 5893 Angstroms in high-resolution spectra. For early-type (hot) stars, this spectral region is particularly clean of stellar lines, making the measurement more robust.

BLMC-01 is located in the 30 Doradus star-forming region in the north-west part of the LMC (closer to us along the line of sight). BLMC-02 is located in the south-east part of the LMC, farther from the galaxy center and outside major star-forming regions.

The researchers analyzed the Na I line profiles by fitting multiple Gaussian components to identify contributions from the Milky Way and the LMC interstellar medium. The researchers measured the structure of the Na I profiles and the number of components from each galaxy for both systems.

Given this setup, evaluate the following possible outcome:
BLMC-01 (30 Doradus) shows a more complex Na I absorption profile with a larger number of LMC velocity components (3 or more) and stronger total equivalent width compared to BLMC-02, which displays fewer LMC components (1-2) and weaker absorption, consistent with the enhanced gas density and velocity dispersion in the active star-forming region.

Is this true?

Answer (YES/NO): YES